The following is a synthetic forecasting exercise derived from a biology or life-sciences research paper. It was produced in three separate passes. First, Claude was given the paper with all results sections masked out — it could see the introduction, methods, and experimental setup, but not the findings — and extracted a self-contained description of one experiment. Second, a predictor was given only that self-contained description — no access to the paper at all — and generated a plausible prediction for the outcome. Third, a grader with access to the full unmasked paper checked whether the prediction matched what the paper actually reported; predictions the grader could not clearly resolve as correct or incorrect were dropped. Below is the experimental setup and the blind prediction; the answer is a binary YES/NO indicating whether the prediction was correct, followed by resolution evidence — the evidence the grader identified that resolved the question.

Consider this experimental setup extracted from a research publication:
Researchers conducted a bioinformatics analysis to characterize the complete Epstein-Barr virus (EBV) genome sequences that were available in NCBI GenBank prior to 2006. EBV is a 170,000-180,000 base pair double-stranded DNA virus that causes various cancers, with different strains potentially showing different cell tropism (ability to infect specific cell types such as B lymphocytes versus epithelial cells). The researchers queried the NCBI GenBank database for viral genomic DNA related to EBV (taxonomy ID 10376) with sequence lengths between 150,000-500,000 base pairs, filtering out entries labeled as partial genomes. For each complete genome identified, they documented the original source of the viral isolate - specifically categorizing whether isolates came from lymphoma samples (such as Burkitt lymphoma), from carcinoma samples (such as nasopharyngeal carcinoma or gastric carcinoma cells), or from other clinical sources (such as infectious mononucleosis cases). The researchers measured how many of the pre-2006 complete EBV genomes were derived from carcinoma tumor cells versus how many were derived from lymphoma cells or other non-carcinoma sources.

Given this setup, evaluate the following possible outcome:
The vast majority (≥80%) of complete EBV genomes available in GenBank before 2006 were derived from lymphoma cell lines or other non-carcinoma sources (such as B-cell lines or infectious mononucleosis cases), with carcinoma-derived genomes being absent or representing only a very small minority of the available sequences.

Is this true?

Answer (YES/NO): YES